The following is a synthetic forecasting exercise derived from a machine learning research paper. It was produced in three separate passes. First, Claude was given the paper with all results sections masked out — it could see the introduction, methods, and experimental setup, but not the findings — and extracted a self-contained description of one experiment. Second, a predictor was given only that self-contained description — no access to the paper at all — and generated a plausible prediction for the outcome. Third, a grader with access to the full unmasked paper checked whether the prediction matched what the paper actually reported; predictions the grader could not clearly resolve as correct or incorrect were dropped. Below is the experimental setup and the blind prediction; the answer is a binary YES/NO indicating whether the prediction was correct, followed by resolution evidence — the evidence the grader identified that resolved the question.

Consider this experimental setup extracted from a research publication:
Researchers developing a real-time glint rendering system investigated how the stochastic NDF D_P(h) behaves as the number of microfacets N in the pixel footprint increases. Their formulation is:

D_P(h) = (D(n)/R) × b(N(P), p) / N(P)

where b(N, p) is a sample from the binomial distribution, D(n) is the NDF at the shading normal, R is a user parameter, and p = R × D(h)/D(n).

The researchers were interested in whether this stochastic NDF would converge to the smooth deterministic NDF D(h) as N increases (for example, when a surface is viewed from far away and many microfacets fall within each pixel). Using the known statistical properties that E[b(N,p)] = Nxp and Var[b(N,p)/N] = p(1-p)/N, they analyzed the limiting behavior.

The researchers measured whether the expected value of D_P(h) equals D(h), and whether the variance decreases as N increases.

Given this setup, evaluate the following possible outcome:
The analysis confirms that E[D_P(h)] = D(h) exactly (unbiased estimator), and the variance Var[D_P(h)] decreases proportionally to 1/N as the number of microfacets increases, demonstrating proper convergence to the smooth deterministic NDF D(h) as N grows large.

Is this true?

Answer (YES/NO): YES